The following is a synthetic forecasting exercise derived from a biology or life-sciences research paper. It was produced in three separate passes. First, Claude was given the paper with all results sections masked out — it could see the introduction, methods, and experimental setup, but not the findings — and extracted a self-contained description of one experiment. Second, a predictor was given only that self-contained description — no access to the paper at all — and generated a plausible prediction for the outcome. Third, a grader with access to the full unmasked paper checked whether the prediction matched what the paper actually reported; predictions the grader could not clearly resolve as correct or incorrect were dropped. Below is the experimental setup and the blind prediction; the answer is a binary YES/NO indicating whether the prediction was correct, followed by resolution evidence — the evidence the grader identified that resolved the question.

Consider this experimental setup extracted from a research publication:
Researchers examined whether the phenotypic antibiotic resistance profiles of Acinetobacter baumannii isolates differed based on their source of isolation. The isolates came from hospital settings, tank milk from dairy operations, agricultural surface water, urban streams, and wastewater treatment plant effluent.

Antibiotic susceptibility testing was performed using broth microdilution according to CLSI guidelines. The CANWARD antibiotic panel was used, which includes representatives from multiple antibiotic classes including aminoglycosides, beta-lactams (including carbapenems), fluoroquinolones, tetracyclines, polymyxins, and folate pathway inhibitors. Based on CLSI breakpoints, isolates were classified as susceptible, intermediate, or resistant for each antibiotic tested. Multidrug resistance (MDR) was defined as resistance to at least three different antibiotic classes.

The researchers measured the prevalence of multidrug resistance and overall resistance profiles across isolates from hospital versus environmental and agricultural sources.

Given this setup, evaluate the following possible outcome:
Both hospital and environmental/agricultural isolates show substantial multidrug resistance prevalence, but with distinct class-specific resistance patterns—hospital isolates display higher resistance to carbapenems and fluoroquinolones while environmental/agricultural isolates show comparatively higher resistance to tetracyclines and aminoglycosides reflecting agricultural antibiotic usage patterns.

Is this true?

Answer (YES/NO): NO